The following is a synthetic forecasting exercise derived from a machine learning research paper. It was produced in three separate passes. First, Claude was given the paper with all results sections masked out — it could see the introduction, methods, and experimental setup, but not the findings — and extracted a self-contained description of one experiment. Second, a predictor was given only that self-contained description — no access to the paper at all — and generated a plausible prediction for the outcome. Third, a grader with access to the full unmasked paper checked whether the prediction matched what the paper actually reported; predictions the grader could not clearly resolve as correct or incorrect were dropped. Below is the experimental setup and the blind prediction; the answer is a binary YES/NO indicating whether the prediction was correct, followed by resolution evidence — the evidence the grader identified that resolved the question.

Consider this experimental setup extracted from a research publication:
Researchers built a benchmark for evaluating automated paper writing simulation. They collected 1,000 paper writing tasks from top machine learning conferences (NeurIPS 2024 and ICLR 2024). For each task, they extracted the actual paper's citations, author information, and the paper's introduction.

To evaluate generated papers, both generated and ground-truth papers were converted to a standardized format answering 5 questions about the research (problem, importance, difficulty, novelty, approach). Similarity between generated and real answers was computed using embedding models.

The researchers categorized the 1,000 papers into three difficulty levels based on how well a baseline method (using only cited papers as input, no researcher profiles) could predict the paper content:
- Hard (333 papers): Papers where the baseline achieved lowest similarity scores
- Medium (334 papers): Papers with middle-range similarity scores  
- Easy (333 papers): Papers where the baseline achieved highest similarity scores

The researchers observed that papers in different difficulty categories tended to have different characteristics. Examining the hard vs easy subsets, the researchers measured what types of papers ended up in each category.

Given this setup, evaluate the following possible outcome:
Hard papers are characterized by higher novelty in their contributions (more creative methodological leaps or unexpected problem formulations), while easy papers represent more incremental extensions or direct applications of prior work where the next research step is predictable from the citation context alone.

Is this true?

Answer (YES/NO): NO